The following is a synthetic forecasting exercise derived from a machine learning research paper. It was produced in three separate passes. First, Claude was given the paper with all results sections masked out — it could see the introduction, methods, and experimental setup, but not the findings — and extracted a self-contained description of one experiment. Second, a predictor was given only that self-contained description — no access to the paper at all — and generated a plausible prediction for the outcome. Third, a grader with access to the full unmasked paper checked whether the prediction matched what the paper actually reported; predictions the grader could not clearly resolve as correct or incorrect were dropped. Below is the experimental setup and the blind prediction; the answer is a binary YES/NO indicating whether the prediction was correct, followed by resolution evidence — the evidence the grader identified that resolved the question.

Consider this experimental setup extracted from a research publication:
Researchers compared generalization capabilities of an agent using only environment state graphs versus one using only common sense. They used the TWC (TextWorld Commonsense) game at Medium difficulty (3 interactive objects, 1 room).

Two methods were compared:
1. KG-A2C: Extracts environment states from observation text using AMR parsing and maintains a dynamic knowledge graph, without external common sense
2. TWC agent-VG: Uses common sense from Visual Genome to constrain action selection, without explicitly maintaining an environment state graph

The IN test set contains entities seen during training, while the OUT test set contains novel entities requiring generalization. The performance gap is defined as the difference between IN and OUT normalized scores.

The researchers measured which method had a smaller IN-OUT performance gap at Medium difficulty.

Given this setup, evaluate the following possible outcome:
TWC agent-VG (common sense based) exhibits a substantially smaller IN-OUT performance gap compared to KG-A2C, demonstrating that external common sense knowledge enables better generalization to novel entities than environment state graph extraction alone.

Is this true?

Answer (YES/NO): YES